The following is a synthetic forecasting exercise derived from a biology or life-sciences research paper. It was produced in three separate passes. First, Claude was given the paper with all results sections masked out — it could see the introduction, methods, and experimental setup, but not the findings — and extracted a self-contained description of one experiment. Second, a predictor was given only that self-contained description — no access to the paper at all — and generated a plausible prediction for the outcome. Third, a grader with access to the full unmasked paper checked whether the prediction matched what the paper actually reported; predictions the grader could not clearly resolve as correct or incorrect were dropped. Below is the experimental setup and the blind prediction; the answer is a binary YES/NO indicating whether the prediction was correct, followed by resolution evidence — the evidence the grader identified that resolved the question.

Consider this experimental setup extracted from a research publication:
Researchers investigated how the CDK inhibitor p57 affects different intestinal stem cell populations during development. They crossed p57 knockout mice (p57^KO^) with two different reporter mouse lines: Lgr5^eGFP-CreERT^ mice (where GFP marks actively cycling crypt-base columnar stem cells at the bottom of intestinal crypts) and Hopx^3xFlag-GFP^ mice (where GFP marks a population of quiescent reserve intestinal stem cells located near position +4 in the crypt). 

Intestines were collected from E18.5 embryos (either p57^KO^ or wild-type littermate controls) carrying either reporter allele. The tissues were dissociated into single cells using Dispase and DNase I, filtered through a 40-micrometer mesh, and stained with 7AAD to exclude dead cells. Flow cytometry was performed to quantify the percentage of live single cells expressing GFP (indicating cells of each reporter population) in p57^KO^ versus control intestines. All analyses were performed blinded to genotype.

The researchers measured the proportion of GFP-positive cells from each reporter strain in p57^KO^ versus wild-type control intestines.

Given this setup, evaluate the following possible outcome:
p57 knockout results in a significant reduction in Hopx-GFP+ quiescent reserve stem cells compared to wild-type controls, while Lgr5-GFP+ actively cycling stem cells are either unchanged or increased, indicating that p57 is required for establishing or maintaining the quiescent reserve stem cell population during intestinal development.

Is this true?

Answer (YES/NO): NO